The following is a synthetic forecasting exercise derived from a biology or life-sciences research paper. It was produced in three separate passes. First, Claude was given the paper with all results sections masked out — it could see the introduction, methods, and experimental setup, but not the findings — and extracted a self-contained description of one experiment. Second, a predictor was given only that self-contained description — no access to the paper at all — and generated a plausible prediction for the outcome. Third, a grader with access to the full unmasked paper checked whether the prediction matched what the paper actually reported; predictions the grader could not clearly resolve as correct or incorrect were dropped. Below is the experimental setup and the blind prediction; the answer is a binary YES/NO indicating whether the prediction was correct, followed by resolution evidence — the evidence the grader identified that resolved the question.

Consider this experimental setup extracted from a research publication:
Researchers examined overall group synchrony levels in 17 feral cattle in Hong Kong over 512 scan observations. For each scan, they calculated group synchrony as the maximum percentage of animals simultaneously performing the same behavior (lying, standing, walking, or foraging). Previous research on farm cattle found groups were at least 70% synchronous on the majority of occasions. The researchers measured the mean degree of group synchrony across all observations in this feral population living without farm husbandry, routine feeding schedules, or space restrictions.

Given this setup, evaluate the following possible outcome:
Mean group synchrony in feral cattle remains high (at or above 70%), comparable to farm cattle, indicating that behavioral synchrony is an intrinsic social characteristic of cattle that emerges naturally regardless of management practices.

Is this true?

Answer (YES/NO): YES